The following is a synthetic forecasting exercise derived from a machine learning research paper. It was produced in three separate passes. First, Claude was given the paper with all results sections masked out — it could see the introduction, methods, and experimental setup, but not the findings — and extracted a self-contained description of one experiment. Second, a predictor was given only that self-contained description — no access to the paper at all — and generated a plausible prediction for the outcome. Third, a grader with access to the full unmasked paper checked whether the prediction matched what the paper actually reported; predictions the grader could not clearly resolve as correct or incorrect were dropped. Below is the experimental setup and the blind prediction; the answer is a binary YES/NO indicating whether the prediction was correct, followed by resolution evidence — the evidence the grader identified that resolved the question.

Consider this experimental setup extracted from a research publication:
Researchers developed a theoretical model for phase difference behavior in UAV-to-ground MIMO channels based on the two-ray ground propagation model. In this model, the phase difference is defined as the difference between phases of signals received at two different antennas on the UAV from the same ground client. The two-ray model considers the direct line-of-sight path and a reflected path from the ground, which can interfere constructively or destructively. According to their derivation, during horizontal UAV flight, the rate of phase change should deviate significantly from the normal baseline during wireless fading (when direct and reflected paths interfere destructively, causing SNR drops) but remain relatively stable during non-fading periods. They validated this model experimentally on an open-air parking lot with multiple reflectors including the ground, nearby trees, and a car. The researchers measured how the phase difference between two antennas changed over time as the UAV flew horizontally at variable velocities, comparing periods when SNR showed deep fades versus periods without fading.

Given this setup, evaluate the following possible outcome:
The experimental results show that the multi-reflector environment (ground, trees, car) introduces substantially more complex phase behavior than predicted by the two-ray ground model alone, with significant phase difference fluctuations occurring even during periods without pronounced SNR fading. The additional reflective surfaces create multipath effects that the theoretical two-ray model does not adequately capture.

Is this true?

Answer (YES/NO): NO